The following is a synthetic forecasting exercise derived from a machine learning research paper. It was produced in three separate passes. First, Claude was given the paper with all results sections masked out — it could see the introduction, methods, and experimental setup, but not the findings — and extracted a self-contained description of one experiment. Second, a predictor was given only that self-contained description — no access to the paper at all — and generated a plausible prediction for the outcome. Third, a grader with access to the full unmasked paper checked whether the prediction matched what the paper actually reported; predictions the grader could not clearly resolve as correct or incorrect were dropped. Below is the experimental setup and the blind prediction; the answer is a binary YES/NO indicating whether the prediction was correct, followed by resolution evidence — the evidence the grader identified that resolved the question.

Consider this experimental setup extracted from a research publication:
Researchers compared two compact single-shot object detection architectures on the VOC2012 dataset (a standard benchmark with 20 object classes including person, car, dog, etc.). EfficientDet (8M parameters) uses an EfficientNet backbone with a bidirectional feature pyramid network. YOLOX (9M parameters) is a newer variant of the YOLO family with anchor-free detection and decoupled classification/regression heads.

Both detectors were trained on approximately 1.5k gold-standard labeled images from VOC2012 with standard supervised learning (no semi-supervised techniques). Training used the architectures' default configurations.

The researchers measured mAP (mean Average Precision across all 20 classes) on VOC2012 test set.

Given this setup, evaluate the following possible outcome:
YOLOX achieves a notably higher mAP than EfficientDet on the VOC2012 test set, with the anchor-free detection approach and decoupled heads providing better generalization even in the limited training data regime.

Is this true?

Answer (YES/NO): NO